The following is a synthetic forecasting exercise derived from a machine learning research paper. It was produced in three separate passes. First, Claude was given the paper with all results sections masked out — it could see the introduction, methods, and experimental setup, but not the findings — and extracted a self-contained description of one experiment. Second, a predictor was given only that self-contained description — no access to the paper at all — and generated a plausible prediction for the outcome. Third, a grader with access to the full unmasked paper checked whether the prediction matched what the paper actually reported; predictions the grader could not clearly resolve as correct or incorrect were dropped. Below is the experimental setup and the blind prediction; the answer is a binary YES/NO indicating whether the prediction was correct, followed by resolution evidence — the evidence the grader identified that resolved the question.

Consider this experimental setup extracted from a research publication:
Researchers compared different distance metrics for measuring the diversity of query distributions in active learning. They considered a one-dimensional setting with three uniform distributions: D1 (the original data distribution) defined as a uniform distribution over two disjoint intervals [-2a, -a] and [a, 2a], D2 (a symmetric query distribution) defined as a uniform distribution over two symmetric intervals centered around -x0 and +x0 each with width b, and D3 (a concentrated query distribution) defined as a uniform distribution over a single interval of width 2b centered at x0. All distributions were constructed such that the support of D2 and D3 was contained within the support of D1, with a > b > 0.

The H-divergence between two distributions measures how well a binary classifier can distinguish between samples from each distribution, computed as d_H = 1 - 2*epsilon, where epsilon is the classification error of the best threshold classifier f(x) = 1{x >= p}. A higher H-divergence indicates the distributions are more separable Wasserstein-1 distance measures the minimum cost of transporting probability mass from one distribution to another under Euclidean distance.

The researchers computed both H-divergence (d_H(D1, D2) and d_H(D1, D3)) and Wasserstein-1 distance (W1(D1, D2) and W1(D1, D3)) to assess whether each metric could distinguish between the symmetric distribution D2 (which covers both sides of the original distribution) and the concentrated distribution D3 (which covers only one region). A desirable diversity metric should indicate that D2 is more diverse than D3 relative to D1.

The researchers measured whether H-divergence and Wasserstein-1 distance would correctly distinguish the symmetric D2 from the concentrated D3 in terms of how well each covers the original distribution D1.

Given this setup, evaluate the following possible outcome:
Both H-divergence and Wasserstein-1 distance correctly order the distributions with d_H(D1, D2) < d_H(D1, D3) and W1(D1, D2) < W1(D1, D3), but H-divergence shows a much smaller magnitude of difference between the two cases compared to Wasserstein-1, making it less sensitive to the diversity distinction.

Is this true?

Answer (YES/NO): NO